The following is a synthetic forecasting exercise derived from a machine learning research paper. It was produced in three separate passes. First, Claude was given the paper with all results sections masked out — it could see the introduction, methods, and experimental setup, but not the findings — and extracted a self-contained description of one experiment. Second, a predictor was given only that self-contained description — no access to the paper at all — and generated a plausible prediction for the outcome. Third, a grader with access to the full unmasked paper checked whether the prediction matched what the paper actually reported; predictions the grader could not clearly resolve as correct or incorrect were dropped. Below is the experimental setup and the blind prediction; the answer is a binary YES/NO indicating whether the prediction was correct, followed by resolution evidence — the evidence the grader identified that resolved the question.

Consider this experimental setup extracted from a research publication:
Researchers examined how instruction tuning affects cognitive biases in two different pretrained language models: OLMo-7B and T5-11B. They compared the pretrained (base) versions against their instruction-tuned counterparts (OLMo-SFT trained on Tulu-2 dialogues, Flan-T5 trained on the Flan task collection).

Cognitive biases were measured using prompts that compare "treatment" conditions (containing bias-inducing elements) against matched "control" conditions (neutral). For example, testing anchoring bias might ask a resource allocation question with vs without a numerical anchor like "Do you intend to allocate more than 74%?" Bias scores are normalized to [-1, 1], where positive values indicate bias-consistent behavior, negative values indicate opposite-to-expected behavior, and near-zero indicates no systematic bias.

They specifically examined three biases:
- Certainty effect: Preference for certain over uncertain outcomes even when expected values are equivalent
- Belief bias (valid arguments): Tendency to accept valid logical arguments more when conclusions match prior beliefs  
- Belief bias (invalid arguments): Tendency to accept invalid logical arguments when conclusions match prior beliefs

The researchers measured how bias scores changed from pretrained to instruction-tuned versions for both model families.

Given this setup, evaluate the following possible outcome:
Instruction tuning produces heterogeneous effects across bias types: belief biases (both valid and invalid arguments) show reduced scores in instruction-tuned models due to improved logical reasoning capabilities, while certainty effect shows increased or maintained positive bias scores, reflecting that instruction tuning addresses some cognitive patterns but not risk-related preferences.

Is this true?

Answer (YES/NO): NO